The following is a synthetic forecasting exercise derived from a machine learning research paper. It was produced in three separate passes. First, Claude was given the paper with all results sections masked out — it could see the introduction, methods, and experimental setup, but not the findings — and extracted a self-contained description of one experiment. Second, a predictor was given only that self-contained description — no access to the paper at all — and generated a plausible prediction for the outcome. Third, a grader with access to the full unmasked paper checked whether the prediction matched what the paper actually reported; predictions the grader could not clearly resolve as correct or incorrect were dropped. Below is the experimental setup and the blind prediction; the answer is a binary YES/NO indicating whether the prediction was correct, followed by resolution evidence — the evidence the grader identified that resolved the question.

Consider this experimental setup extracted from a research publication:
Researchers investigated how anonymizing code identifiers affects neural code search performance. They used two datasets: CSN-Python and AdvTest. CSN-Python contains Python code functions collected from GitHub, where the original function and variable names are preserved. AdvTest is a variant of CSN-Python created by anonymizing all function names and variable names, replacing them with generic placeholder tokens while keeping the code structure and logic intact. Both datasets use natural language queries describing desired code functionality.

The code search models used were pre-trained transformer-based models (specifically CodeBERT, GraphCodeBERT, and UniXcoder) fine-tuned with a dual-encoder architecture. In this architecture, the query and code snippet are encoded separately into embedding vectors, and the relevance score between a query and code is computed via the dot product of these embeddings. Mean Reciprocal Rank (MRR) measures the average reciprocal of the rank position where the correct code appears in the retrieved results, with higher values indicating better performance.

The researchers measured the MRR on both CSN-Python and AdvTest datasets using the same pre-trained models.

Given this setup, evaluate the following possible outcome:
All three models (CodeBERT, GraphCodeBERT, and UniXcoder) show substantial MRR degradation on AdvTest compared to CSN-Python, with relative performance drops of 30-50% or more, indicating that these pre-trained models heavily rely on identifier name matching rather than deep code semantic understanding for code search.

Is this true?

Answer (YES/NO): YES